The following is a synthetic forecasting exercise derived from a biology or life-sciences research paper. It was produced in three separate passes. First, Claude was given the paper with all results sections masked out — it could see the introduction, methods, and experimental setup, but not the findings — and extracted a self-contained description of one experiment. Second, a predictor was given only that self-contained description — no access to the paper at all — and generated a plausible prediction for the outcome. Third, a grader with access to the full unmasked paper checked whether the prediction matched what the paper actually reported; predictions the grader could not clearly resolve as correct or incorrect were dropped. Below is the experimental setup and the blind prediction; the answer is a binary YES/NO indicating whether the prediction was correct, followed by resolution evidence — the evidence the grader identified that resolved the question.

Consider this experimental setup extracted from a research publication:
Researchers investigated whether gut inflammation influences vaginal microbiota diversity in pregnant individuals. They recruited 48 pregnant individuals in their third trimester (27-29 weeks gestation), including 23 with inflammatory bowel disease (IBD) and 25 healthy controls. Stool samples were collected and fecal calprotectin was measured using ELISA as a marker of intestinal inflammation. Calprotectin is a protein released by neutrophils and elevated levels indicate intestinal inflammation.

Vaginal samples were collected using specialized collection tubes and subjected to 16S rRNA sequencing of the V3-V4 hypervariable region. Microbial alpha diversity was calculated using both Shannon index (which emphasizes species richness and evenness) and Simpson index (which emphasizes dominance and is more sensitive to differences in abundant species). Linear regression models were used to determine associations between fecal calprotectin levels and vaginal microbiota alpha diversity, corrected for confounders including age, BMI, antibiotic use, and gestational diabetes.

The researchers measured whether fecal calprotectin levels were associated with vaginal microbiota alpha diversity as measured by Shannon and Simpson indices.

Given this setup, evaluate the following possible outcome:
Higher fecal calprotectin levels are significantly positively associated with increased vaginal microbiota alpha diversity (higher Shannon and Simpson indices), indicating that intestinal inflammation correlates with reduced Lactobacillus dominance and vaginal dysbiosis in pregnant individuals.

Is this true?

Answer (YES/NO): NO